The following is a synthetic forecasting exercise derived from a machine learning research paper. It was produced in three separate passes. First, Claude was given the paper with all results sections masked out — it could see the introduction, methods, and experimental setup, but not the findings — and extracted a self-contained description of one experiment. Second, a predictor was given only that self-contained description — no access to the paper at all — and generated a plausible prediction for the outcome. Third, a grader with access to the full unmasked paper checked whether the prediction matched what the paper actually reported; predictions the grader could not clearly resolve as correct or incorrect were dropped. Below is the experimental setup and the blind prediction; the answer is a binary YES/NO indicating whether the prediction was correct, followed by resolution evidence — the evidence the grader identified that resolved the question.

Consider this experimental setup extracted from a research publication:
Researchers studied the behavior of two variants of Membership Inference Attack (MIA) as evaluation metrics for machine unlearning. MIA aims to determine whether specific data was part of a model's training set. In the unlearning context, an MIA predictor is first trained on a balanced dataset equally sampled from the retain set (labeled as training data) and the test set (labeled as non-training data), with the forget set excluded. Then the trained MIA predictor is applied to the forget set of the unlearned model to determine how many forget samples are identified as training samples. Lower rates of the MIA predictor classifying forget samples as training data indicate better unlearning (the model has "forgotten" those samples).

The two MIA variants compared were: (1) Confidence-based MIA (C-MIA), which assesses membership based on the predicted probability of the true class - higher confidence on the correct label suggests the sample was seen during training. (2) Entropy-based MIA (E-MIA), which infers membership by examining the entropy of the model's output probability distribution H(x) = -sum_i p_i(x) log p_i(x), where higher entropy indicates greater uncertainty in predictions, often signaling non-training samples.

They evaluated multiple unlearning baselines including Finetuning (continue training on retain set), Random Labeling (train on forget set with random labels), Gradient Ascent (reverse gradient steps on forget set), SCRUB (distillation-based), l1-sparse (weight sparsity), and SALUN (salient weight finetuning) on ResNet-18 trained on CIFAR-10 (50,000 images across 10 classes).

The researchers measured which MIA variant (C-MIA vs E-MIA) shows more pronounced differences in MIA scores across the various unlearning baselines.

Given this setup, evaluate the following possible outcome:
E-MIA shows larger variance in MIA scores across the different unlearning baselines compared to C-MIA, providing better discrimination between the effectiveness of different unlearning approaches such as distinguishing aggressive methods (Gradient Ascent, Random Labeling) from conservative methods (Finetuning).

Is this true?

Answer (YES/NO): YES